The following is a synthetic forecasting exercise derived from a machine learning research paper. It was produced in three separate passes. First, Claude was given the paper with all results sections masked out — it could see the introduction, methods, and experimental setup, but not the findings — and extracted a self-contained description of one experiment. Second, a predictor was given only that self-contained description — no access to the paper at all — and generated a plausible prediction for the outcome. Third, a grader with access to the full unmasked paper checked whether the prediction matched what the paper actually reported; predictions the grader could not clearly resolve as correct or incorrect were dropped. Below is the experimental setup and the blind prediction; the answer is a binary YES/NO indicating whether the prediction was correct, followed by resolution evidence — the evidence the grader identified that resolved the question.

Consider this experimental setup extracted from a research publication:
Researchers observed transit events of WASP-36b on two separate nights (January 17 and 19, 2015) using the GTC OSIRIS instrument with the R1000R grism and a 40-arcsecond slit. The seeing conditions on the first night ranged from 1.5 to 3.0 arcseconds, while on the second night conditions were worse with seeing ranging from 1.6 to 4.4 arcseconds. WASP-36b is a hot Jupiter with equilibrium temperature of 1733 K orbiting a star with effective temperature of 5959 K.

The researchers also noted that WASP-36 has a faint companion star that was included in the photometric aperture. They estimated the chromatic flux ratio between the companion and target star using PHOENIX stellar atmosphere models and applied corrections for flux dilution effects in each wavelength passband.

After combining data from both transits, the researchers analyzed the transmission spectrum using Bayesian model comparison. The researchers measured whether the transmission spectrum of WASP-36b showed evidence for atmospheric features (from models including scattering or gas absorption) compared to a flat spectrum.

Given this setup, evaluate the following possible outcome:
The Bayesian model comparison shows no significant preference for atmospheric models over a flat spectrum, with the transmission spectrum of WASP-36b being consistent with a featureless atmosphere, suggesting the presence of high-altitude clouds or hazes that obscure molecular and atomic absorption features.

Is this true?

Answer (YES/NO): NO